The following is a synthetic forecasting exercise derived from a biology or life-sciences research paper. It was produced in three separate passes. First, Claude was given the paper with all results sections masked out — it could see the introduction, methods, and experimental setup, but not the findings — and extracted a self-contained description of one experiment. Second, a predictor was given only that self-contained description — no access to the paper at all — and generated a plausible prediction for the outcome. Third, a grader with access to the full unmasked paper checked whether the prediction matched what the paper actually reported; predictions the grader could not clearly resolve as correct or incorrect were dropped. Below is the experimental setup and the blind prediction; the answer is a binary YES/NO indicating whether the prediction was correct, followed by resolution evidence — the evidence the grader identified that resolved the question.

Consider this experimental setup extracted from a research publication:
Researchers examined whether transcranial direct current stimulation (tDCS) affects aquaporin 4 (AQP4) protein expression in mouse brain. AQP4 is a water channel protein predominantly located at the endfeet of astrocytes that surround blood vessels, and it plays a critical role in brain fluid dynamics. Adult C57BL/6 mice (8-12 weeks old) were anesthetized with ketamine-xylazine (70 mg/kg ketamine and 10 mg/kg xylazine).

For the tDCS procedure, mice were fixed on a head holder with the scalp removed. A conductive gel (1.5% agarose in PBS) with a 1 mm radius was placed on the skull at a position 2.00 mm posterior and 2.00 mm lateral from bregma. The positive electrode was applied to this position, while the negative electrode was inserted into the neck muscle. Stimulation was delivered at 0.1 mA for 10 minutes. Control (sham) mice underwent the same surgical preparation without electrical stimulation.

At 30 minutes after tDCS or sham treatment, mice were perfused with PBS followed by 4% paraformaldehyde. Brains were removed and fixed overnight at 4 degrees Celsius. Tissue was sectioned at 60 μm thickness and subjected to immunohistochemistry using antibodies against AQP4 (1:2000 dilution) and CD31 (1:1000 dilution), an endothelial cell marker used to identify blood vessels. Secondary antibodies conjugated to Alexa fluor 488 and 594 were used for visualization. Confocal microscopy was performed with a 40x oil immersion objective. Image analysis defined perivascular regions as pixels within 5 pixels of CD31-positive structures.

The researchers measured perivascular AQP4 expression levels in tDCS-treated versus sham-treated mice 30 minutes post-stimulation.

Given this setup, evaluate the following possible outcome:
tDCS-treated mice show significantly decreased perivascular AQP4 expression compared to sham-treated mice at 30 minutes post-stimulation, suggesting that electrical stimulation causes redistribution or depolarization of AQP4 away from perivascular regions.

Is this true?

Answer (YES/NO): NO